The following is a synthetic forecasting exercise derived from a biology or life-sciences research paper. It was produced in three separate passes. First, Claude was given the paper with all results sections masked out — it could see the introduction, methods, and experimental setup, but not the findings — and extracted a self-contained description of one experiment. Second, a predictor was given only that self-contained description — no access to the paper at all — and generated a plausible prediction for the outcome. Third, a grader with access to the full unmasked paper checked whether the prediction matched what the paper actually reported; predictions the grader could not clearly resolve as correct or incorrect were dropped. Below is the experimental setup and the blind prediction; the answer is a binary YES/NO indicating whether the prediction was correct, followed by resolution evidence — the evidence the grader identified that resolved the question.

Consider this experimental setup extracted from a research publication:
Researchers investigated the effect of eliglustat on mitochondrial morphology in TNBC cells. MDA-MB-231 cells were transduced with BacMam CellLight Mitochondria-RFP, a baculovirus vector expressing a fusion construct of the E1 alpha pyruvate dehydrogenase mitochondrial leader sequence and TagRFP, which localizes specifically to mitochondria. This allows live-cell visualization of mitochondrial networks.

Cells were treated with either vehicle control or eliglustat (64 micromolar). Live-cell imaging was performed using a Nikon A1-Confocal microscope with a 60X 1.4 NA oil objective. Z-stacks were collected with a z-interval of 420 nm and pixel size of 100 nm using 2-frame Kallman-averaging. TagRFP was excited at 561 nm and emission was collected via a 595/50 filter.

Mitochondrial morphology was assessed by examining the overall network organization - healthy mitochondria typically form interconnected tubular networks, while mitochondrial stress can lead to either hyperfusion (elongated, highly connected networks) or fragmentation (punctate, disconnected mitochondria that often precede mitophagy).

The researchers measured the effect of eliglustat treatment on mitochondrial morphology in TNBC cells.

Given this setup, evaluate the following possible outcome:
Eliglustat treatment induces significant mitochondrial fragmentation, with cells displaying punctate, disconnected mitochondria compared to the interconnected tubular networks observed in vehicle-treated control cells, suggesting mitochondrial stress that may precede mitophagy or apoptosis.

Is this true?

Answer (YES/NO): NO